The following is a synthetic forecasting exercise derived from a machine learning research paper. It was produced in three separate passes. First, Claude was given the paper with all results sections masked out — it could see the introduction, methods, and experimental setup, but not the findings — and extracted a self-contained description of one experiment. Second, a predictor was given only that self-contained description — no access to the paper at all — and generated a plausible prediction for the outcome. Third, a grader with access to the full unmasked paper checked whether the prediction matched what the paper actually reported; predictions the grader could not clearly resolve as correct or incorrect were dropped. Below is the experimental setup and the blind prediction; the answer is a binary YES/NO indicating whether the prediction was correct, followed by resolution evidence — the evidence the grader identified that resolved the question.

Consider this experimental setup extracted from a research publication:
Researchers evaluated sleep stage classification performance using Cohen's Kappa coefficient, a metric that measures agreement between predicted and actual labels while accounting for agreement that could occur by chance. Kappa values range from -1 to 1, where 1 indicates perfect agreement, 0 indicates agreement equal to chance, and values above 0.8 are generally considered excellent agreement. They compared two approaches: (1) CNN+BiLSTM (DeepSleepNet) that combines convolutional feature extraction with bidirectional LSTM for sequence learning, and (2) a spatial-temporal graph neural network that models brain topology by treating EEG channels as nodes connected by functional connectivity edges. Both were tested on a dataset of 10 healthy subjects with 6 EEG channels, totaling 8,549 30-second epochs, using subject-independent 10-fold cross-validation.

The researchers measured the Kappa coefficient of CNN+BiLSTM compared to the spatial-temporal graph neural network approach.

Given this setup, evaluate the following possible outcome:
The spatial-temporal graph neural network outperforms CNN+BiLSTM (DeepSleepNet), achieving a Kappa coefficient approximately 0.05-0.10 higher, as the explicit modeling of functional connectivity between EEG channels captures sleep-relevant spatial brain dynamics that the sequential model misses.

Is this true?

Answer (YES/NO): NO